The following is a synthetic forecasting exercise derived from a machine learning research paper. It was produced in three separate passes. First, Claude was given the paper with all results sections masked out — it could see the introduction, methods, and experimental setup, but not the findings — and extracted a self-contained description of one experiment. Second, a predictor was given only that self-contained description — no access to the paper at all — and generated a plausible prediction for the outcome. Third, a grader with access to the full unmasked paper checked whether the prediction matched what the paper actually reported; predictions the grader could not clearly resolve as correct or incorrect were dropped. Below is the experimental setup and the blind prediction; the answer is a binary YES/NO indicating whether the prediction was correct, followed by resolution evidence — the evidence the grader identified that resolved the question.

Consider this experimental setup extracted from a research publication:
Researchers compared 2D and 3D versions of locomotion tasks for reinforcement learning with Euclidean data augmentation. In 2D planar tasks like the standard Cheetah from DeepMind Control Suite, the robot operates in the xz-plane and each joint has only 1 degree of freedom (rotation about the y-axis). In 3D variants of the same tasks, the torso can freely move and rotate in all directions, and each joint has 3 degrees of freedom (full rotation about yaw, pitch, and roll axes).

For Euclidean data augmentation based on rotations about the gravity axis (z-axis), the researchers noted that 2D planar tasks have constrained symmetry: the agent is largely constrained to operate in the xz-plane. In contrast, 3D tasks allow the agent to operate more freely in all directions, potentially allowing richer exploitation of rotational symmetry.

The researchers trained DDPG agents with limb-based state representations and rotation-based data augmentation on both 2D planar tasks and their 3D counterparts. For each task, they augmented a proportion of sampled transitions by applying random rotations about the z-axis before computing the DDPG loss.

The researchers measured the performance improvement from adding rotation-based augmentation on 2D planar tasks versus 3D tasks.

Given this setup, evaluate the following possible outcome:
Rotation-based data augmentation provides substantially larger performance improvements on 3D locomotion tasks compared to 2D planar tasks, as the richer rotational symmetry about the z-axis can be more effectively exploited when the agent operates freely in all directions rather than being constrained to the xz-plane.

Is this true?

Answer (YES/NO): YES